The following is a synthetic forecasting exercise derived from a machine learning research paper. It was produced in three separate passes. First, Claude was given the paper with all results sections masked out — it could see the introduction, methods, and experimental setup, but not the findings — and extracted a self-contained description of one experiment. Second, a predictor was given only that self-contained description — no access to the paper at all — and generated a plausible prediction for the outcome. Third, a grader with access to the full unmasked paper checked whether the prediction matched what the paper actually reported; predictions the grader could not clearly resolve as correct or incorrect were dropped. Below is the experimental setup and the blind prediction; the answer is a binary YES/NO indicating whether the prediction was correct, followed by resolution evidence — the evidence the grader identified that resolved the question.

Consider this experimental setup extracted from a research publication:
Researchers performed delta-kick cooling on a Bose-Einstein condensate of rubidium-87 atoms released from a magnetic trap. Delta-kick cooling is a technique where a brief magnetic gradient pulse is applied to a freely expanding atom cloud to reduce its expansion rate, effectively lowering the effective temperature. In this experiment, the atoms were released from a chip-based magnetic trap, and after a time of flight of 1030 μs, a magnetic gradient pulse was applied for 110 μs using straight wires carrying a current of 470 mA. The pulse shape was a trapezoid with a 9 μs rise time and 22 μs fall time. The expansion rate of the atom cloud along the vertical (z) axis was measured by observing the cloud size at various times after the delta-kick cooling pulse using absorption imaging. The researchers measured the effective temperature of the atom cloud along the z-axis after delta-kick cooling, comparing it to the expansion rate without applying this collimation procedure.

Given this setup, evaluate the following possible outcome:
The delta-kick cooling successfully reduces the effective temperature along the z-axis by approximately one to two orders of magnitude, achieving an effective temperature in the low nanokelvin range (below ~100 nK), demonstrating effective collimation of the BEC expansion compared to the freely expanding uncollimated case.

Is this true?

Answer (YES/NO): YES